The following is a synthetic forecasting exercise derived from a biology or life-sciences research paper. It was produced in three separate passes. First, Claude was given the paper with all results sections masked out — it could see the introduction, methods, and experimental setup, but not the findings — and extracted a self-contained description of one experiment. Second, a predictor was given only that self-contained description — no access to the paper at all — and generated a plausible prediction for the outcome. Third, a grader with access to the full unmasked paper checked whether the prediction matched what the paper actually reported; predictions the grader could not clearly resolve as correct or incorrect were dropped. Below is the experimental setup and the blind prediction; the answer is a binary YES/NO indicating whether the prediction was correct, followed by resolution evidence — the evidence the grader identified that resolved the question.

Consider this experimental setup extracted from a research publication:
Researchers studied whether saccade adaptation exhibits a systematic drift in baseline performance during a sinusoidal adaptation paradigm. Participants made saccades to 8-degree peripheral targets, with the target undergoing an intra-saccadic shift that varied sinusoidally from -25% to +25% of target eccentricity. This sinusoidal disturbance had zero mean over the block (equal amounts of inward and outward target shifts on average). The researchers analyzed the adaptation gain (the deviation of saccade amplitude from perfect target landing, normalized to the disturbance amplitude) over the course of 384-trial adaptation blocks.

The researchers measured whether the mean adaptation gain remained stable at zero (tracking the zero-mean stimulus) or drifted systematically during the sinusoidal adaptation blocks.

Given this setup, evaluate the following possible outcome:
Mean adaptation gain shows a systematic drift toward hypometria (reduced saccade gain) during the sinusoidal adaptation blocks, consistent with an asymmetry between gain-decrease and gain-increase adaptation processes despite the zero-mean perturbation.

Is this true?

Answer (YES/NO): YES